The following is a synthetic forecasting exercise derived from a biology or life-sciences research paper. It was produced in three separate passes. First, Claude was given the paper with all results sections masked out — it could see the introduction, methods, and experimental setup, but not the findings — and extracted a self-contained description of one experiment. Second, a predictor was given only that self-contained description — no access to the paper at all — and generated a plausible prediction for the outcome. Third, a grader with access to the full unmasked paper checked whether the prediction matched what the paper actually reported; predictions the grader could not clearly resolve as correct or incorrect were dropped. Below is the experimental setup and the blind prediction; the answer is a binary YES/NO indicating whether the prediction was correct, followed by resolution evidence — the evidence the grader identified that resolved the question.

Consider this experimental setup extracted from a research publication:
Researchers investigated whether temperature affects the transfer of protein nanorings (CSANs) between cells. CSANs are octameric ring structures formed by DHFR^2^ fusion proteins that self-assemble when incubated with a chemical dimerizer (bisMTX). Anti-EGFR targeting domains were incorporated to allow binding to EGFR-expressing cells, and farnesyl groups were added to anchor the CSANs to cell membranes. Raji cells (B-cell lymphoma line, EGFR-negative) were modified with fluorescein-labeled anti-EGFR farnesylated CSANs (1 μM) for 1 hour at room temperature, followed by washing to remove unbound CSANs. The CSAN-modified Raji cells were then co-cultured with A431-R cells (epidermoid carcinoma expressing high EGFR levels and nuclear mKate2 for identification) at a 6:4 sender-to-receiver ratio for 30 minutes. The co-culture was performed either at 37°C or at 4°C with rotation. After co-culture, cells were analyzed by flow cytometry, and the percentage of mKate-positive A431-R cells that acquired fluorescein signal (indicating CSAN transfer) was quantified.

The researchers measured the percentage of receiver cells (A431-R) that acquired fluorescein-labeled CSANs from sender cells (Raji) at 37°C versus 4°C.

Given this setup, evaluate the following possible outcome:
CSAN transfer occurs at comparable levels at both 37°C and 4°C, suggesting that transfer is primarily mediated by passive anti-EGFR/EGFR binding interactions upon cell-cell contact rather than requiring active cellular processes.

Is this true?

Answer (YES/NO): NO